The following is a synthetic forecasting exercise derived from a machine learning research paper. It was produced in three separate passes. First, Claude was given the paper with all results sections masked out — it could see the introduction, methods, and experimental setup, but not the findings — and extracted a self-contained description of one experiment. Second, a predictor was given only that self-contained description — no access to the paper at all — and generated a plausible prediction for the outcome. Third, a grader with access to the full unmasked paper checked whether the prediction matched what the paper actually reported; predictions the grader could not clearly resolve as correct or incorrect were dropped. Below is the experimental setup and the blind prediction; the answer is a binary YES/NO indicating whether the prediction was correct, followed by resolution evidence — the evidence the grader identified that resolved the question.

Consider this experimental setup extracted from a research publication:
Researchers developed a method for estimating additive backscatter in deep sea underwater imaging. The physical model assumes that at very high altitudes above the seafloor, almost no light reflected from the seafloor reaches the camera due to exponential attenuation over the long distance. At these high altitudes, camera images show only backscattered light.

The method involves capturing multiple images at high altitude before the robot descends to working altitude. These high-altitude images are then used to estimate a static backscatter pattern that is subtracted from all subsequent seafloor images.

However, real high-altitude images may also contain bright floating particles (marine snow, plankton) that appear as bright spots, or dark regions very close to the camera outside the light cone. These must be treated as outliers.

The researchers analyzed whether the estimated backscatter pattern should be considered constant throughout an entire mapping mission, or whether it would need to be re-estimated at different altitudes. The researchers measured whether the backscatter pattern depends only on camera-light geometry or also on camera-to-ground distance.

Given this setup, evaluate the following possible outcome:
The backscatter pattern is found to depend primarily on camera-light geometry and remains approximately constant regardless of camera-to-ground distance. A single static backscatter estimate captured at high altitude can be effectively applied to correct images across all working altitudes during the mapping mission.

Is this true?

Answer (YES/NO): YES